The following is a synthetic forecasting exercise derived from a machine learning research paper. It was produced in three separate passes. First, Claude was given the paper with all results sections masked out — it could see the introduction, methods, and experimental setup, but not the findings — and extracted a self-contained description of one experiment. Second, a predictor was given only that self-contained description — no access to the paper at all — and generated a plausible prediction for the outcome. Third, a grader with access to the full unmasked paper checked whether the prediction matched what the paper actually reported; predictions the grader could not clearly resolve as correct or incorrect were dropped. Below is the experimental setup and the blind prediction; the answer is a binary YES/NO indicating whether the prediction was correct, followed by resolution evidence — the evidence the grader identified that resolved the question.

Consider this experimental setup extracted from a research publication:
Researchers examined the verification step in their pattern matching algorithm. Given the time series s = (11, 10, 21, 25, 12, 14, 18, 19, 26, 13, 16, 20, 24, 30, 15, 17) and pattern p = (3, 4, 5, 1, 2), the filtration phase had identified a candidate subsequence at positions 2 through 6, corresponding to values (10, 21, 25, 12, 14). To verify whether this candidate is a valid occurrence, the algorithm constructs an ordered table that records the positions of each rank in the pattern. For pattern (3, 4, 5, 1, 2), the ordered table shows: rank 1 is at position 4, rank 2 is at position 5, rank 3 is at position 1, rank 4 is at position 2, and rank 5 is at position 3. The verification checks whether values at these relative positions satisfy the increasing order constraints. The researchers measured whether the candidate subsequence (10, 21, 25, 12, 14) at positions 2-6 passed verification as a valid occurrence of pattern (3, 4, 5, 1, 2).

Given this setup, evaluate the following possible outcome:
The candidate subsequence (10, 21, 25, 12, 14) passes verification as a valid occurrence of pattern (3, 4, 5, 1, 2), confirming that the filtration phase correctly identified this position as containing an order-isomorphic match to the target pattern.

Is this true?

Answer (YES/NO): NO